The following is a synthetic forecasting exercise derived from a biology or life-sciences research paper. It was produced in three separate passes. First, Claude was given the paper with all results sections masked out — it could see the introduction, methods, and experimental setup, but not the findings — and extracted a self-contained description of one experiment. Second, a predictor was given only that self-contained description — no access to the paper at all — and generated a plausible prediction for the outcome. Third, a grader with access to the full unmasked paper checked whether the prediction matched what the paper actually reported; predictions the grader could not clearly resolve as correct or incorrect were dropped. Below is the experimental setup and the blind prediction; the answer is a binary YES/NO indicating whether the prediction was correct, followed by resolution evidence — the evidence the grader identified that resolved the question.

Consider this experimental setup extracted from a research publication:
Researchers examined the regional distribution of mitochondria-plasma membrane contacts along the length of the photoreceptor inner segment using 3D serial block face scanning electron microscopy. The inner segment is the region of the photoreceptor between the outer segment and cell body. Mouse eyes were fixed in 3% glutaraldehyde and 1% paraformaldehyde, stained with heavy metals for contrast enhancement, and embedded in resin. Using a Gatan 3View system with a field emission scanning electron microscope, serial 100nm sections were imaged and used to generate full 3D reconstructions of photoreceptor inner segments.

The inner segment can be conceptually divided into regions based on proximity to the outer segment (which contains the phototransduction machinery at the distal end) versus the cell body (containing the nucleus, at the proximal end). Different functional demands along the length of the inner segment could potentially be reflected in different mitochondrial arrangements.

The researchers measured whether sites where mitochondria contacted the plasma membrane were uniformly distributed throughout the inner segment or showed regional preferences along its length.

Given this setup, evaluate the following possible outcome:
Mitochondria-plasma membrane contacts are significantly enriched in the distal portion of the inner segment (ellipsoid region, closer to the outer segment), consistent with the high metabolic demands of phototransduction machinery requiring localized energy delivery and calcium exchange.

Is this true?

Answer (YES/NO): NO